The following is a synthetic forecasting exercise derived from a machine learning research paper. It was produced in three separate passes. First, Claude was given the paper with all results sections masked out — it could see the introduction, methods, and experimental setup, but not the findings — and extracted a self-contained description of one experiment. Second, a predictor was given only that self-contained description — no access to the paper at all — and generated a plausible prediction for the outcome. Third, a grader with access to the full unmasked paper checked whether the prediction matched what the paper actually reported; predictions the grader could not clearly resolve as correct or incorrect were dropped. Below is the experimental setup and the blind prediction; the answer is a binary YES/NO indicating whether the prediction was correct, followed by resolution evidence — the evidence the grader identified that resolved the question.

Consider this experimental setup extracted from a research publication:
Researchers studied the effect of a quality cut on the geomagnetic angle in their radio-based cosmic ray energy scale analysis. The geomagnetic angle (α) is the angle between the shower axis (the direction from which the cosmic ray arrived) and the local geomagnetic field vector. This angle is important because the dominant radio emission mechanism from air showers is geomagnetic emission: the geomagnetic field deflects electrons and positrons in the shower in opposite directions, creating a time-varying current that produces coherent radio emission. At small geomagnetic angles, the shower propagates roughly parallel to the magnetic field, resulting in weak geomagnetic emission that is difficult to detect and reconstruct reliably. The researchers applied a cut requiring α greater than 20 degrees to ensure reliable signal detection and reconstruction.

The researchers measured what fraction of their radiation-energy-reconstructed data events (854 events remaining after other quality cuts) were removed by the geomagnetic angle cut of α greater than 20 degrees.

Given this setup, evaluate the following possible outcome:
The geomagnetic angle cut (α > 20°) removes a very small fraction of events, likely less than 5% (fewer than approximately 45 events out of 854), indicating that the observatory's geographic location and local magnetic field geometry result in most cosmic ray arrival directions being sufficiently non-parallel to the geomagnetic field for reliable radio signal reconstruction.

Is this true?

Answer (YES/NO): YES